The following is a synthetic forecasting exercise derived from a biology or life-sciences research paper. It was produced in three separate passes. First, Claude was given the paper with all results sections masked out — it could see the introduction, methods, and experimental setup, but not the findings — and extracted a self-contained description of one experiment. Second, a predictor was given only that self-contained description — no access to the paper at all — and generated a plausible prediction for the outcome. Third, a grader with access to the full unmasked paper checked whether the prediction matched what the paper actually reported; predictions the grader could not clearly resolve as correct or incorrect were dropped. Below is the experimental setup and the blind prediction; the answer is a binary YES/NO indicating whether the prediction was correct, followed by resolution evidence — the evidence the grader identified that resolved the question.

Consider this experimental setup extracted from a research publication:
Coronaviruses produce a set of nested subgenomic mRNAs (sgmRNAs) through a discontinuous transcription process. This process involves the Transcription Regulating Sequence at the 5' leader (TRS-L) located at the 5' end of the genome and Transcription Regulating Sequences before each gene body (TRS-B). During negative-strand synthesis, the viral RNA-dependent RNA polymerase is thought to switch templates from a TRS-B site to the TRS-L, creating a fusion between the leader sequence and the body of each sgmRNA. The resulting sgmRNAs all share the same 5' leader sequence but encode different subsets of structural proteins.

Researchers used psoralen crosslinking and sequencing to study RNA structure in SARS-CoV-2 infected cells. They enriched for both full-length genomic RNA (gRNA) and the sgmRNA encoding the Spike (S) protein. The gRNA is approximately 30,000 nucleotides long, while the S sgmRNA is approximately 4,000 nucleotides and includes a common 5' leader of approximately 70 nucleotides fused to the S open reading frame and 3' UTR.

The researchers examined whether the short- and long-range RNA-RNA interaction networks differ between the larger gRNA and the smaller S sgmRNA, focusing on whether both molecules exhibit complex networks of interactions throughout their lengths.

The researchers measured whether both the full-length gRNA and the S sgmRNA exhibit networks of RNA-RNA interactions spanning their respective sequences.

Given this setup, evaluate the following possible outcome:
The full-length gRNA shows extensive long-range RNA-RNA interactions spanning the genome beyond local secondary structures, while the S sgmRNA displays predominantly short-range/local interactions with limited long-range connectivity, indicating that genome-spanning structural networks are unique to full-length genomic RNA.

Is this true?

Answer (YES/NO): NO